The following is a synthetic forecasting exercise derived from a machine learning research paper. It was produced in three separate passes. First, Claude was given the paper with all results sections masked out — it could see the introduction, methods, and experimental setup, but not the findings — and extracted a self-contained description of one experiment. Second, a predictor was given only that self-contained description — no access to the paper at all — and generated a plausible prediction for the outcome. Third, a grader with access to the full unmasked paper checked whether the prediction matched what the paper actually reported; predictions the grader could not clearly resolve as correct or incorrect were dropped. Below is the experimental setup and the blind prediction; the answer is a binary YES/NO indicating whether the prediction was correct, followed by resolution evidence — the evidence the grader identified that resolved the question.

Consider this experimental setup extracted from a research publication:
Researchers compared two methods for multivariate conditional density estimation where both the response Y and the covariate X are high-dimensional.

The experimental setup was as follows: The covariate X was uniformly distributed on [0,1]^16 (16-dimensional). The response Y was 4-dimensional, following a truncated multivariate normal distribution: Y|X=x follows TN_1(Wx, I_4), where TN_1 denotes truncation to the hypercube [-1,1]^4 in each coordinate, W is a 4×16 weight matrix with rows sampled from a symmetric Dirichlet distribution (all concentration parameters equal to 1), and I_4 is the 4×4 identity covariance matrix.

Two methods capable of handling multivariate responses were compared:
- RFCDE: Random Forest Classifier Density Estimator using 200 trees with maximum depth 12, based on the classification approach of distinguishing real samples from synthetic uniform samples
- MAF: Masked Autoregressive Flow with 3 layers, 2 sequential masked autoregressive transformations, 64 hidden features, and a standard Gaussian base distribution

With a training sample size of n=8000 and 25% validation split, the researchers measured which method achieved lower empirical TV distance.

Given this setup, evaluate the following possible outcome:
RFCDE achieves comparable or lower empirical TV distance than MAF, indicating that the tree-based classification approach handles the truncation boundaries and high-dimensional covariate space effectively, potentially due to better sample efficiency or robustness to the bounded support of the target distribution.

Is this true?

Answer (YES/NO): YES